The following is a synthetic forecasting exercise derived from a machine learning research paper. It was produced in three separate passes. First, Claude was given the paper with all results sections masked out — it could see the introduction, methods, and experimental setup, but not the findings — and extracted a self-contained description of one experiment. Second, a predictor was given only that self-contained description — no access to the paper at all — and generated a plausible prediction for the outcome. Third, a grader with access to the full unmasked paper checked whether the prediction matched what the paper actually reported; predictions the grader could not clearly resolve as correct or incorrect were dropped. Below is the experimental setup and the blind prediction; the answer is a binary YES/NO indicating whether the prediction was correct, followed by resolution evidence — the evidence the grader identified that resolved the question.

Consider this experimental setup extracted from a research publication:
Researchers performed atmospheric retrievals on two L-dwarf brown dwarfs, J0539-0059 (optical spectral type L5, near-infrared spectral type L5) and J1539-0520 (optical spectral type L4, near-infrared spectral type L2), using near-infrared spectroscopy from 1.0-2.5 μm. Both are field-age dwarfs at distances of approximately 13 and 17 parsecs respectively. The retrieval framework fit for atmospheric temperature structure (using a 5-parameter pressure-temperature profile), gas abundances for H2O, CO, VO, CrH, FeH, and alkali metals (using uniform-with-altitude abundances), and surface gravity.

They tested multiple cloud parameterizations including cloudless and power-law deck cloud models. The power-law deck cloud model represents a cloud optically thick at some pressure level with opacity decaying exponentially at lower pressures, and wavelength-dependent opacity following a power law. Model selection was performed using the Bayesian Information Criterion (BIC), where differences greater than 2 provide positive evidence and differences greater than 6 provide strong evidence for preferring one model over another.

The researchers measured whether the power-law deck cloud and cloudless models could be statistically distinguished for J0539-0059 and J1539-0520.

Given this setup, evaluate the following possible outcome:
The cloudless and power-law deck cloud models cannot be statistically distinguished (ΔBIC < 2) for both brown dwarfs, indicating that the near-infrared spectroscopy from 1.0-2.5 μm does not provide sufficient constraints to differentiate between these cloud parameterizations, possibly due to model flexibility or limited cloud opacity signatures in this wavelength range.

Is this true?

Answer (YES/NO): YES